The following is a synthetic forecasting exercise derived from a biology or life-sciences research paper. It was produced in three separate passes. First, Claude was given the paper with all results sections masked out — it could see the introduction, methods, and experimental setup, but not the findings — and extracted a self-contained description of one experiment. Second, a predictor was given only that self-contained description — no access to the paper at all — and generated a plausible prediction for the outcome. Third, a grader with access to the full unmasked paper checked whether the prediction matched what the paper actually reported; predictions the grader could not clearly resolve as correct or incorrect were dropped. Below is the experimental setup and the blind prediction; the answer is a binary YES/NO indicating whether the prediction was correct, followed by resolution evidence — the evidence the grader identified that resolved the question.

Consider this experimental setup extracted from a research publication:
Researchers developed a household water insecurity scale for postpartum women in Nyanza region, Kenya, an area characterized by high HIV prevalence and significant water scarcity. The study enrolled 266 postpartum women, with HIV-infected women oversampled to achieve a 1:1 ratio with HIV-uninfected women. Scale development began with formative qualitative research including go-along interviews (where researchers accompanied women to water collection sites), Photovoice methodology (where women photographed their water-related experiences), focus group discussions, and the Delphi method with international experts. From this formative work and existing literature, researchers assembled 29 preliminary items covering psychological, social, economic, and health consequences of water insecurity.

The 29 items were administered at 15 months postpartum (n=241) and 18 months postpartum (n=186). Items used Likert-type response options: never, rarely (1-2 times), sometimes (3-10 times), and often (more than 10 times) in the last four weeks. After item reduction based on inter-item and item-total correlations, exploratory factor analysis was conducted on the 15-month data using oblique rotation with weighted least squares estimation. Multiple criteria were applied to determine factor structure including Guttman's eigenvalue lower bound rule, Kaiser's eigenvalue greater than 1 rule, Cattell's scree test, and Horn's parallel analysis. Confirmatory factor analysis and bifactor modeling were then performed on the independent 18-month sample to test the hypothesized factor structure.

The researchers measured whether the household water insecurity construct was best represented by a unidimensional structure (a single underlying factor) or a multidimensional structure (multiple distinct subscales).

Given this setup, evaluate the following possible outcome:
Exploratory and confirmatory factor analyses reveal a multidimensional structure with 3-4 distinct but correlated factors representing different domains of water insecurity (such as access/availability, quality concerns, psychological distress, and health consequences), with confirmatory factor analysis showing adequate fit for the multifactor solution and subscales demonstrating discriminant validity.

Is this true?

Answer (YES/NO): NO